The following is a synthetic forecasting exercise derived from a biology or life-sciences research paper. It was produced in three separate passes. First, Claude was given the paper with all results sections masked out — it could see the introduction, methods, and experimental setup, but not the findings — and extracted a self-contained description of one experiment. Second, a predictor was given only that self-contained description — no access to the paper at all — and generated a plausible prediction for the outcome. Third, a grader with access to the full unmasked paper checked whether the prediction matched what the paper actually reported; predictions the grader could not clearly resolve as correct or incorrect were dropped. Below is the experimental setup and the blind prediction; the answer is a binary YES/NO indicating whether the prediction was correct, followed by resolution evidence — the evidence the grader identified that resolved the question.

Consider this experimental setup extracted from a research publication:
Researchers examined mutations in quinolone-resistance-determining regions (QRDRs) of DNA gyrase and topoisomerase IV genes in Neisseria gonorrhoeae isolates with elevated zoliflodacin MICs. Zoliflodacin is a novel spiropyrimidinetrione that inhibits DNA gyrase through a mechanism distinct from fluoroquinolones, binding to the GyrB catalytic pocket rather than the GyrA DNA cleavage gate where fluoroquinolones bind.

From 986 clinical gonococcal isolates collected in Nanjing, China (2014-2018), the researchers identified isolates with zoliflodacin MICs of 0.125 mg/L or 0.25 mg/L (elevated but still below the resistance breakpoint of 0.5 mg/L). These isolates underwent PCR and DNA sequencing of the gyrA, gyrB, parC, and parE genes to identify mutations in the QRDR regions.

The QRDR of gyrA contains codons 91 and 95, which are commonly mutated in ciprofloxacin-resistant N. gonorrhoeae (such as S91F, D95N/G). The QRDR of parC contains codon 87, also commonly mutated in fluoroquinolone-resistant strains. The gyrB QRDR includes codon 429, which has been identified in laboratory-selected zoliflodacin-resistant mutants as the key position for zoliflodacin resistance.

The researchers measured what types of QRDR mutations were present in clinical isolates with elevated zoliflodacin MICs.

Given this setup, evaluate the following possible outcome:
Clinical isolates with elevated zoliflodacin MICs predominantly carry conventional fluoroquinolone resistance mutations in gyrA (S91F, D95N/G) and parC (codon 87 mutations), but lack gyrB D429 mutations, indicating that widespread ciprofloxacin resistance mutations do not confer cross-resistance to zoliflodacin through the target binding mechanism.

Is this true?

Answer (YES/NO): YES